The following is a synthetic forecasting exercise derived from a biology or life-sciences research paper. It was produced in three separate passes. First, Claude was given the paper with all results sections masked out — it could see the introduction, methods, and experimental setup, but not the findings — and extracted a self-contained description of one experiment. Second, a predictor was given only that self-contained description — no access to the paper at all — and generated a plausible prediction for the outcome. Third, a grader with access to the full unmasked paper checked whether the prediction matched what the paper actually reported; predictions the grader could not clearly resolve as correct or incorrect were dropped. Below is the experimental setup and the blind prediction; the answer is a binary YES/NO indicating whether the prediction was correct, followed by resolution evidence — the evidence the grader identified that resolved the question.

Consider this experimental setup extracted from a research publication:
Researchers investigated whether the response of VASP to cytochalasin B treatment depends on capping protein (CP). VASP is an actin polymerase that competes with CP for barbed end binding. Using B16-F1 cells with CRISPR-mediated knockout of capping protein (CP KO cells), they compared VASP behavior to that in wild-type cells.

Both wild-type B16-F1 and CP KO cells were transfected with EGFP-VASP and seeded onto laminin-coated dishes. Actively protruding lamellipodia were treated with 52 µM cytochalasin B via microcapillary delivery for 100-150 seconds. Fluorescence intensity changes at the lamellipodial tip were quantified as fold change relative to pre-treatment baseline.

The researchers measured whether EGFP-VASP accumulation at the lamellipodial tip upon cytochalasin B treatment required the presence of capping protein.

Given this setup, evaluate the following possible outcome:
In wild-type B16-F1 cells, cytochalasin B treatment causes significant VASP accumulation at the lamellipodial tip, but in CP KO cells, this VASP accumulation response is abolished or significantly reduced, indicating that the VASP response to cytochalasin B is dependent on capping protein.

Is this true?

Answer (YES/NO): YES